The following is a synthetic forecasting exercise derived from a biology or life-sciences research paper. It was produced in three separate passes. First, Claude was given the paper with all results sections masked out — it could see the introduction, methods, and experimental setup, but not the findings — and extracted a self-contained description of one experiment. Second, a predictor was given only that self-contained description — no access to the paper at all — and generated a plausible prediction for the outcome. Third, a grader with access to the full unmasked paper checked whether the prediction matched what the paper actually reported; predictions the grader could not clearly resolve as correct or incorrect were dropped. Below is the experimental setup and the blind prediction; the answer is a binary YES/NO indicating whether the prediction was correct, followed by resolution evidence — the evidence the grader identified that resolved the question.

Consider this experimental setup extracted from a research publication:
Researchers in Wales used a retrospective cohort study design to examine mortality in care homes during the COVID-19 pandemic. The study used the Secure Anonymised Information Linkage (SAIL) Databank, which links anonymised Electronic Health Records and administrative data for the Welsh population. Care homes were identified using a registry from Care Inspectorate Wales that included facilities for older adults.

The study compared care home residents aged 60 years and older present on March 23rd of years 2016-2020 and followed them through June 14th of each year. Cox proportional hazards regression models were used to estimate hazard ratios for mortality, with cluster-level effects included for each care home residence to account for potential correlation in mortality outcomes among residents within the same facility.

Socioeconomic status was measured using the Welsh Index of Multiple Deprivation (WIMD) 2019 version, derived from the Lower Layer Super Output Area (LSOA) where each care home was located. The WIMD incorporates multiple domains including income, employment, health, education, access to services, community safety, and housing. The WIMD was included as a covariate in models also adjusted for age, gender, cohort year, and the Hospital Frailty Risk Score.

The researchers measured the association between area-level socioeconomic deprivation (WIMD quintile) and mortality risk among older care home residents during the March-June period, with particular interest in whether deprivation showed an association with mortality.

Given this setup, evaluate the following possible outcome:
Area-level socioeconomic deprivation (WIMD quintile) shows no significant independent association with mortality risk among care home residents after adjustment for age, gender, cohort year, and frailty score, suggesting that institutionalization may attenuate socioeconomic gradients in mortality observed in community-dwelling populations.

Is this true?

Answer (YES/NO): YES